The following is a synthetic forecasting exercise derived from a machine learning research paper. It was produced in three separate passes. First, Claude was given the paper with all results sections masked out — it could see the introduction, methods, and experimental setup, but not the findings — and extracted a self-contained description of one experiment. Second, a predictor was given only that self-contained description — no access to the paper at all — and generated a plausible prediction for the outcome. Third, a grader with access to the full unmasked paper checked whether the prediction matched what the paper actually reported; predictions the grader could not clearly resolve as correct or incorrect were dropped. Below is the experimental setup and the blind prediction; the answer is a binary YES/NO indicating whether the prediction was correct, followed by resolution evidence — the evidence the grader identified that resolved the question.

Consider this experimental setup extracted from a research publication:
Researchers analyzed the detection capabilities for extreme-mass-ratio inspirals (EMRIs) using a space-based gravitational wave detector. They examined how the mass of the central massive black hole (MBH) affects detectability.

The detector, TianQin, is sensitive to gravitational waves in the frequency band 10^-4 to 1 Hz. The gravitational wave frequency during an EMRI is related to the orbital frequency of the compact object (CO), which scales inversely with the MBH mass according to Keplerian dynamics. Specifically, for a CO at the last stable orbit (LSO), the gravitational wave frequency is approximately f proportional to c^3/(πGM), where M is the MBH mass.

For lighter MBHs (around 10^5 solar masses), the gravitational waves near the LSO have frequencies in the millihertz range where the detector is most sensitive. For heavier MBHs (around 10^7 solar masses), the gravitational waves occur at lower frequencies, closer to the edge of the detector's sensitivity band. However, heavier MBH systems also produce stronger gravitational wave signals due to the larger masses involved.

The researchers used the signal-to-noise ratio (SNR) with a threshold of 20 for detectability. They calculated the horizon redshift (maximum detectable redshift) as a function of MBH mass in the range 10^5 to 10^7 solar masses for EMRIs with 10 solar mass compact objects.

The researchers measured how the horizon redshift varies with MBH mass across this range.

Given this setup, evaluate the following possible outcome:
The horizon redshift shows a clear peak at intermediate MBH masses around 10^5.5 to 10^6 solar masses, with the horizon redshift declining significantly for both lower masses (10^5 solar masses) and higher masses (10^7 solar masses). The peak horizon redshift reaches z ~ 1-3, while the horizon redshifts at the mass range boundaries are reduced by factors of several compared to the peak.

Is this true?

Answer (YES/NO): NO